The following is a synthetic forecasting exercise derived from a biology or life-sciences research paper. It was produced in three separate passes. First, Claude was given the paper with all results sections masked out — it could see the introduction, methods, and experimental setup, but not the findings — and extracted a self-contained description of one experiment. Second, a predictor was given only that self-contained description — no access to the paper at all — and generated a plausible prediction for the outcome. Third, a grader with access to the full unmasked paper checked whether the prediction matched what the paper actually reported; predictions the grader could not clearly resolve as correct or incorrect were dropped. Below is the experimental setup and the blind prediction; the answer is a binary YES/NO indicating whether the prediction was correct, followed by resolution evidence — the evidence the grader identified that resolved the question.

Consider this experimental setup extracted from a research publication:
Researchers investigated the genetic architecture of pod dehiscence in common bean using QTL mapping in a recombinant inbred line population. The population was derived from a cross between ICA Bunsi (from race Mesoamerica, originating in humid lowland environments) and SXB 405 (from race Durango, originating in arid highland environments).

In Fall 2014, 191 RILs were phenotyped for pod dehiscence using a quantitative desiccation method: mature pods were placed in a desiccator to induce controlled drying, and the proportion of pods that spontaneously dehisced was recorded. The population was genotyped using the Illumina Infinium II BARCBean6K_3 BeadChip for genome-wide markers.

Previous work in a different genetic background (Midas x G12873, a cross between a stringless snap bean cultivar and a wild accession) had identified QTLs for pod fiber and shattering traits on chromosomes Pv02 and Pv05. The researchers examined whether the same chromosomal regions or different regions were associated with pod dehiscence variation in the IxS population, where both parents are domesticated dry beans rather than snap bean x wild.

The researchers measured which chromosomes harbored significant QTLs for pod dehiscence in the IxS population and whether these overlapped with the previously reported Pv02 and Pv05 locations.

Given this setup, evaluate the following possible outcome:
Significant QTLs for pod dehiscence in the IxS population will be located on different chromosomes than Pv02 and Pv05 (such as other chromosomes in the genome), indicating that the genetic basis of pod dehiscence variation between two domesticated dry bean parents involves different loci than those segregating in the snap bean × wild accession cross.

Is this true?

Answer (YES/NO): YES